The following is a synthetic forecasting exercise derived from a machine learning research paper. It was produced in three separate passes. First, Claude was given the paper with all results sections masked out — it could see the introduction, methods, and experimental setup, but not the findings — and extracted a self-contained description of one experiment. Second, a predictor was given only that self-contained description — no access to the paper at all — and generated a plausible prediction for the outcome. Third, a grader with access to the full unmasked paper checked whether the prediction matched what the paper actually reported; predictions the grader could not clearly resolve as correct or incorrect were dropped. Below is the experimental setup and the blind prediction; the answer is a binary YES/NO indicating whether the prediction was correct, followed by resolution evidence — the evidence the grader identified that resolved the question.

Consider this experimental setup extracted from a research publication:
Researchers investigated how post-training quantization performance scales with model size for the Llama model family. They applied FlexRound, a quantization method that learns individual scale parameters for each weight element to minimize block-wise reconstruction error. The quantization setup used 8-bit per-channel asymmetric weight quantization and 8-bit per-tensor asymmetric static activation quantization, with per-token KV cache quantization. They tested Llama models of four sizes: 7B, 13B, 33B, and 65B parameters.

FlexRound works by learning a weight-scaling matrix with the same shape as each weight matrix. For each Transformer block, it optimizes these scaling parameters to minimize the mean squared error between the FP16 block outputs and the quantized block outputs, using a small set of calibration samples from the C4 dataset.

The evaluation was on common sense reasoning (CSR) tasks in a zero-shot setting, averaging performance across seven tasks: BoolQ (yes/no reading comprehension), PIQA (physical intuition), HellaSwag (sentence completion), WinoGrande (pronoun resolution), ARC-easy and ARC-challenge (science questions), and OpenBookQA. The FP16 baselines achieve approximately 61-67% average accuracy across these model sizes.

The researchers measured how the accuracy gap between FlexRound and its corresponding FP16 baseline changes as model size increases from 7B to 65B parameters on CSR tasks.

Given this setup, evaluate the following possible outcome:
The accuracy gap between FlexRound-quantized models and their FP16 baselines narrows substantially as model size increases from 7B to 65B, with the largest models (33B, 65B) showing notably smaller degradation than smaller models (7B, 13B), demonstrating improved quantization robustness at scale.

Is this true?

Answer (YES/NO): NO